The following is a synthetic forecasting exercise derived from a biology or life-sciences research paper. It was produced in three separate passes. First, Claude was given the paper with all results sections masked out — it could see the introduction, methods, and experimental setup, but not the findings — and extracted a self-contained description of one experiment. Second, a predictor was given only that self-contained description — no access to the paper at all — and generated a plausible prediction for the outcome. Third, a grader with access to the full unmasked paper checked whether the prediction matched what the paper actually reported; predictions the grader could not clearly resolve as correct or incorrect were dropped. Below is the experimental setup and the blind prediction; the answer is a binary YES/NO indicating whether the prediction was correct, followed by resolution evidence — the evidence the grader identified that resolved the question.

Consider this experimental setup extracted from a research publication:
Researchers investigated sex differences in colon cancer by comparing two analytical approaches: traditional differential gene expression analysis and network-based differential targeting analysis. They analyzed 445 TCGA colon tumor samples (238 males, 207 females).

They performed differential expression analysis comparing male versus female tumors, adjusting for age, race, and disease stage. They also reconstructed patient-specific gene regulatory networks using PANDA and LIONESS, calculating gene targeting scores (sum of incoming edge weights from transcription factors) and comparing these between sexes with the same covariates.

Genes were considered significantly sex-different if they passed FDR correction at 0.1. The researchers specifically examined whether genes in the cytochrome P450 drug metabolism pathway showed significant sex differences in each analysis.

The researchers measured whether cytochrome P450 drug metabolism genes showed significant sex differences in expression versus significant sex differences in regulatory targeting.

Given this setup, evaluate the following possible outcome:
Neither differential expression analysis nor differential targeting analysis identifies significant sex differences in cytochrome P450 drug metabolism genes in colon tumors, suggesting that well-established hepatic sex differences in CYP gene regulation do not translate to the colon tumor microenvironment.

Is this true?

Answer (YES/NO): NO